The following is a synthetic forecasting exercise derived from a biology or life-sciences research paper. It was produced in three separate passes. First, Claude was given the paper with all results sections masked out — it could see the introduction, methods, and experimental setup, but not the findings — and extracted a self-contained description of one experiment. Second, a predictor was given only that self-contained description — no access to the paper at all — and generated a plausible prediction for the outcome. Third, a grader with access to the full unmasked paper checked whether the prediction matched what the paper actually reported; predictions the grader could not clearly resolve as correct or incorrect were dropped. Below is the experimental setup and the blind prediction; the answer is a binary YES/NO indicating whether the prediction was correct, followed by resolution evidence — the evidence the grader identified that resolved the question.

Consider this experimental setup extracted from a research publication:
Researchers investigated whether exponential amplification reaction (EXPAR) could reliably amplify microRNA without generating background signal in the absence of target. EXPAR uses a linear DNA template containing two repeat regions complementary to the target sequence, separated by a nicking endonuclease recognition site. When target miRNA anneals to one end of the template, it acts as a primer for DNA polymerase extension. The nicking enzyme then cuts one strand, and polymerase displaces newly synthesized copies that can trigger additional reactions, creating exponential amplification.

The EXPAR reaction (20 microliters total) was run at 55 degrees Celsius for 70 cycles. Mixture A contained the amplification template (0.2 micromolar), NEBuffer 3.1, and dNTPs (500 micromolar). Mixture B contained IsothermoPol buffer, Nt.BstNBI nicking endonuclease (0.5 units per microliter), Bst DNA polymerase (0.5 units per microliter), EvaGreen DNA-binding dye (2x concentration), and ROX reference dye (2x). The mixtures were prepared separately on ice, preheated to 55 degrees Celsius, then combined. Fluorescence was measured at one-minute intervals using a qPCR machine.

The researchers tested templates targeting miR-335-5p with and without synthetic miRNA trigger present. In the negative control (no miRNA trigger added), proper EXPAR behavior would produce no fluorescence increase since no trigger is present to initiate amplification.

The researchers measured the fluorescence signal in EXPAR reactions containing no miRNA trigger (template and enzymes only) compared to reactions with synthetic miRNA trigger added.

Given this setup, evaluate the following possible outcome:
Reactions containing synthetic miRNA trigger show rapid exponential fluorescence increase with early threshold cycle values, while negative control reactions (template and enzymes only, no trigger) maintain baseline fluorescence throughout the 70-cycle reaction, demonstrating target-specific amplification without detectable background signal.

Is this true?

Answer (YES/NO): NO